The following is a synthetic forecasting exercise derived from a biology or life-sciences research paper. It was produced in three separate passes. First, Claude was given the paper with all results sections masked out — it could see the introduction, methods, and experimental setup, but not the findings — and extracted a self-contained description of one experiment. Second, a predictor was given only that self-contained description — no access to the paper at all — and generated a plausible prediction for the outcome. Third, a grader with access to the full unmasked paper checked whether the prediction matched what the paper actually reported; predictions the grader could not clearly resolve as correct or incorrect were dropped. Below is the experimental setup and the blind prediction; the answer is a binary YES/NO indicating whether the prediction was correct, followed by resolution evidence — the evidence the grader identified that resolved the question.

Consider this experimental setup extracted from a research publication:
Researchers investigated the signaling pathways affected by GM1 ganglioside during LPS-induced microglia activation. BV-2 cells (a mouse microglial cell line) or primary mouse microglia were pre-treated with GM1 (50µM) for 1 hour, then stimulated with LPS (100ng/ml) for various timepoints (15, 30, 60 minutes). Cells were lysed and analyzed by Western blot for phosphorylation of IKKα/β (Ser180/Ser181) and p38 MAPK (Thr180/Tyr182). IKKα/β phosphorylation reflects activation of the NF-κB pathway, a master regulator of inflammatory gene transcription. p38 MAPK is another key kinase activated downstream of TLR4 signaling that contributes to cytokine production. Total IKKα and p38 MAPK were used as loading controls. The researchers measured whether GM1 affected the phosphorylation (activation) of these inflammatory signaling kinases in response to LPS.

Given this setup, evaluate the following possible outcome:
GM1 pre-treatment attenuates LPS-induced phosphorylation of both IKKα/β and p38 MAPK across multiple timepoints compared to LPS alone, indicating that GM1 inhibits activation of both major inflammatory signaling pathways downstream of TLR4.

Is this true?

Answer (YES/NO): YES